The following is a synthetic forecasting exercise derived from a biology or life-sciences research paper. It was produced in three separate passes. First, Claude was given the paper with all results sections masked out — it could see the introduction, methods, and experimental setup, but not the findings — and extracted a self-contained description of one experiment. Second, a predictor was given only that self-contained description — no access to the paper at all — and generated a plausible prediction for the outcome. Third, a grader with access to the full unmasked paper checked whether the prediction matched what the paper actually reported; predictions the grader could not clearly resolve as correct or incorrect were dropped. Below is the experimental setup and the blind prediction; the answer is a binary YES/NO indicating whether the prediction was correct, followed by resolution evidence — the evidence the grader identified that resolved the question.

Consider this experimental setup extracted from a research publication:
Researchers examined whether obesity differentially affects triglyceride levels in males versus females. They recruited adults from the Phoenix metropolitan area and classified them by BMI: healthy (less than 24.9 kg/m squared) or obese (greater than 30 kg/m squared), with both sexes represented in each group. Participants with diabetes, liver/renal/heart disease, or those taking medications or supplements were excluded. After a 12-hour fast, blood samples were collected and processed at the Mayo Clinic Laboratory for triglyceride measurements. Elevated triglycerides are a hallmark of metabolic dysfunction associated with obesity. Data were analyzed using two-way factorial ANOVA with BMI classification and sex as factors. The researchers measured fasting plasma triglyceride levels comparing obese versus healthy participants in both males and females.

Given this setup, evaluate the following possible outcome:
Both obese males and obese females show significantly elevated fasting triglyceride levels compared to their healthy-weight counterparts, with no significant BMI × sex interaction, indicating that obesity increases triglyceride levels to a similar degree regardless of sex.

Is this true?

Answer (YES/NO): NO